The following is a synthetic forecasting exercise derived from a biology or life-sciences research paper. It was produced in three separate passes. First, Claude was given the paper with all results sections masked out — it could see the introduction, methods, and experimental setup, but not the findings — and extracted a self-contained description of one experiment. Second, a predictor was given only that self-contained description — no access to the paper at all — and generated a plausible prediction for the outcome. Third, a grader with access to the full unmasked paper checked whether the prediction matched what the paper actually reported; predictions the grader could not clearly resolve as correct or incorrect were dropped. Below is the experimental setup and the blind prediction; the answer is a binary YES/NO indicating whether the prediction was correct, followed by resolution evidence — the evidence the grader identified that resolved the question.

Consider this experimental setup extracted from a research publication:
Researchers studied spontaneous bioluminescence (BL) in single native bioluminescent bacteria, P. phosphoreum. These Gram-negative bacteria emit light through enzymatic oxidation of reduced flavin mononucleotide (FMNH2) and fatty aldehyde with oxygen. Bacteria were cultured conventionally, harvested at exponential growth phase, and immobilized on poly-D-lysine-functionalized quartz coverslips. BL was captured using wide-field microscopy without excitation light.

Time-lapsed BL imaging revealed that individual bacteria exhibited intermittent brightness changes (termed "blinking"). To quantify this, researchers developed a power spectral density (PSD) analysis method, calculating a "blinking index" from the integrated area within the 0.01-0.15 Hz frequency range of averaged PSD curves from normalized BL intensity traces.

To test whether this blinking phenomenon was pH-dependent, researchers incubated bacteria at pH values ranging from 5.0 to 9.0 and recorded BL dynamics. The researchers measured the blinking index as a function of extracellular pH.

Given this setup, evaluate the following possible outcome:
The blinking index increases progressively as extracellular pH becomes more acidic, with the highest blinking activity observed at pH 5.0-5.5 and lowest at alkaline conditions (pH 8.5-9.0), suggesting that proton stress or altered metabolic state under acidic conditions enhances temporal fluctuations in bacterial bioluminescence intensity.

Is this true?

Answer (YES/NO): NO